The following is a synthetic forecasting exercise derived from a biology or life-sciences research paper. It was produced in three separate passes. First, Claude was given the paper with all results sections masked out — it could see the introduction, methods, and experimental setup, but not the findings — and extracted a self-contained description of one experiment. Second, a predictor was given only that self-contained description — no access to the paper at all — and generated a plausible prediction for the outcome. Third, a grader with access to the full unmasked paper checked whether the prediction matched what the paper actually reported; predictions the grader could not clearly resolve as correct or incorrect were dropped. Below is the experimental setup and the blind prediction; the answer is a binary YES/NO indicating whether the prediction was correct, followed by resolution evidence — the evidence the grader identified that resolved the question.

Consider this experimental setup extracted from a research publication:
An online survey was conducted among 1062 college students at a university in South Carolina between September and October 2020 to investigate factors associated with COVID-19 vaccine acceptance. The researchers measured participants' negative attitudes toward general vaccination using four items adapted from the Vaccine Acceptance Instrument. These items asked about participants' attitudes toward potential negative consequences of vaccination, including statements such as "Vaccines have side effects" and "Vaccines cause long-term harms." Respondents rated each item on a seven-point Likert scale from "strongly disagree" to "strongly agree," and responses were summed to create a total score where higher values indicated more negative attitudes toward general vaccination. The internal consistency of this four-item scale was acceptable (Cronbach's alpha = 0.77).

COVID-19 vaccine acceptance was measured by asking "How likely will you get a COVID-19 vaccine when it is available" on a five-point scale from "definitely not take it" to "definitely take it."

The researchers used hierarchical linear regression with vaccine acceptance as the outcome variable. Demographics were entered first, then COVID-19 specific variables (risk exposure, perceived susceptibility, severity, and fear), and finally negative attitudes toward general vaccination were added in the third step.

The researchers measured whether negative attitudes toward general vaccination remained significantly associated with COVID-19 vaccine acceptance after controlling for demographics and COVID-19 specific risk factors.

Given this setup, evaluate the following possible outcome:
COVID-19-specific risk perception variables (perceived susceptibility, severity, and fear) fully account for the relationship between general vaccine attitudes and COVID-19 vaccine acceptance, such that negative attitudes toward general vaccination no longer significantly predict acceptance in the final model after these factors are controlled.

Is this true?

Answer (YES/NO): NO